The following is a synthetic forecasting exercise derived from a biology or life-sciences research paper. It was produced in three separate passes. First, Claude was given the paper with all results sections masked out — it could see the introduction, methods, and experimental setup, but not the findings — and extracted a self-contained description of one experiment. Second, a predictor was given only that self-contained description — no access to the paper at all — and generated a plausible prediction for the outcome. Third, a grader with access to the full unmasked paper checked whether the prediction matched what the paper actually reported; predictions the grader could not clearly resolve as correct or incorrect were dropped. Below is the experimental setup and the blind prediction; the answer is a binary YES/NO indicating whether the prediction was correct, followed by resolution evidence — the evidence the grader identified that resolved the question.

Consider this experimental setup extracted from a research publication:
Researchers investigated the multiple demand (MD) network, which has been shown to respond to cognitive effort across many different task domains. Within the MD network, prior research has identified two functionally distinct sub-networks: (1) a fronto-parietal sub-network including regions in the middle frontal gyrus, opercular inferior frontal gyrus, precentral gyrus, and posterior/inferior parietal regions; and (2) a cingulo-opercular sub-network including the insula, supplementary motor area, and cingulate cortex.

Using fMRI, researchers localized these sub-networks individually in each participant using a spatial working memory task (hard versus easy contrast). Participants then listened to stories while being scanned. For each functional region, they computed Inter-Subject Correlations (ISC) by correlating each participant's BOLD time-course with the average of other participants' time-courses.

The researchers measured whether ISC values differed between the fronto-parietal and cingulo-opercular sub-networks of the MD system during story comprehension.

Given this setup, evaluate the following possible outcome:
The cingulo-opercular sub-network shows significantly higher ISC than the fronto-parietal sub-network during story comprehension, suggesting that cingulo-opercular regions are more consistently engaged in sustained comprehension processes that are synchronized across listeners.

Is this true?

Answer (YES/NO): NO